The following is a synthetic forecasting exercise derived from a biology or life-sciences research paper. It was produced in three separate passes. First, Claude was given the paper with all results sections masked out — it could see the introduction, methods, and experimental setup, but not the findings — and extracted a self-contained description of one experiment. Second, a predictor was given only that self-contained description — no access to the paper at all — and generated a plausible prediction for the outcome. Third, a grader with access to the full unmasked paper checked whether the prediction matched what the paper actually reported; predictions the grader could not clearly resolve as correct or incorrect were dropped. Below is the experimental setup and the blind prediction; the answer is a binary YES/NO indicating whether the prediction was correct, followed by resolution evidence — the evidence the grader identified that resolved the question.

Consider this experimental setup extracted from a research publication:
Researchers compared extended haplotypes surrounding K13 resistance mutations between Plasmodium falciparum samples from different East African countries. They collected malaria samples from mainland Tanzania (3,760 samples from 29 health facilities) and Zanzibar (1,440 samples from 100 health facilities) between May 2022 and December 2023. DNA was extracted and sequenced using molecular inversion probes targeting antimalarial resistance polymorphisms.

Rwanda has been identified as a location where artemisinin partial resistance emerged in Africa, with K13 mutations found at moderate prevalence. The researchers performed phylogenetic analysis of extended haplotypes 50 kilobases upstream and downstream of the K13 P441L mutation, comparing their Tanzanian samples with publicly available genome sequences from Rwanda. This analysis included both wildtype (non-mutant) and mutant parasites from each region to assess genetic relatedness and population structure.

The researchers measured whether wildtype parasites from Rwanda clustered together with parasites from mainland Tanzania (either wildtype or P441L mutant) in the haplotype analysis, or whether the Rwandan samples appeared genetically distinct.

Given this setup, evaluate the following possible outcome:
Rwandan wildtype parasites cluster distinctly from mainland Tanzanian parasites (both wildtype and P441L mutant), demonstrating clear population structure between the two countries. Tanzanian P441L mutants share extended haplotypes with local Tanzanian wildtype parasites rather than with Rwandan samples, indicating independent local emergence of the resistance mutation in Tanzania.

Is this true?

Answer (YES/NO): YES